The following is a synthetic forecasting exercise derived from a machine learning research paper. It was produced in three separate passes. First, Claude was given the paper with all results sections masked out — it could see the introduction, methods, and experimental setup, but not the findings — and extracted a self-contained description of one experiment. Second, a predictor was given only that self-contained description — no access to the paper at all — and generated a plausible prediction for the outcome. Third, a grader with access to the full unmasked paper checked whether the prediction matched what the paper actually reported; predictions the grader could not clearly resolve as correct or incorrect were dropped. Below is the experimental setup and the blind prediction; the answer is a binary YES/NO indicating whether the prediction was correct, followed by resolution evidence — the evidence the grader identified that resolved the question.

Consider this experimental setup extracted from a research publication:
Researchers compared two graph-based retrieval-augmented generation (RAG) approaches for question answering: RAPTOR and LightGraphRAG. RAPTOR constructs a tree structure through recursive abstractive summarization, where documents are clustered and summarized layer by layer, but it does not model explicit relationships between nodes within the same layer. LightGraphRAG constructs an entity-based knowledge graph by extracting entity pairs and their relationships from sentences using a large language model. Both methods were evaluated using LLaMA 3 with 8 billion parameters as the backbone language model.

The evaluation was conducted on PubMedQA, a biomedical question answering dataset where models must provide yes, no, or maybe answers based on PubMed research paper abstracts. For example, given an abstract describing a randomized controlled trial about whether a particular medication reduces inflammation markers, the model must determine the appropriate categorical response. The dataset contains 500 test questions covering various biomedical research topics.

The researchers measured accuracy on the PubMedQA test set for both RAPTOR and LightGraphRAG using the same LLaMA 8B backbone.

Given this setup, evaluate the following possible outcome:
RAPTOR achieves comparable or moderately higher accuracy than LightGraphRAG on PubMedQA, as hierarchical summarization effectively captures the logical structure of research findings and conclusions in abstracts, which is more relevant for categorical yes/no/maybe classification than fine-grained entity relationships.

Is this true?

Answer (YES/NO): YES